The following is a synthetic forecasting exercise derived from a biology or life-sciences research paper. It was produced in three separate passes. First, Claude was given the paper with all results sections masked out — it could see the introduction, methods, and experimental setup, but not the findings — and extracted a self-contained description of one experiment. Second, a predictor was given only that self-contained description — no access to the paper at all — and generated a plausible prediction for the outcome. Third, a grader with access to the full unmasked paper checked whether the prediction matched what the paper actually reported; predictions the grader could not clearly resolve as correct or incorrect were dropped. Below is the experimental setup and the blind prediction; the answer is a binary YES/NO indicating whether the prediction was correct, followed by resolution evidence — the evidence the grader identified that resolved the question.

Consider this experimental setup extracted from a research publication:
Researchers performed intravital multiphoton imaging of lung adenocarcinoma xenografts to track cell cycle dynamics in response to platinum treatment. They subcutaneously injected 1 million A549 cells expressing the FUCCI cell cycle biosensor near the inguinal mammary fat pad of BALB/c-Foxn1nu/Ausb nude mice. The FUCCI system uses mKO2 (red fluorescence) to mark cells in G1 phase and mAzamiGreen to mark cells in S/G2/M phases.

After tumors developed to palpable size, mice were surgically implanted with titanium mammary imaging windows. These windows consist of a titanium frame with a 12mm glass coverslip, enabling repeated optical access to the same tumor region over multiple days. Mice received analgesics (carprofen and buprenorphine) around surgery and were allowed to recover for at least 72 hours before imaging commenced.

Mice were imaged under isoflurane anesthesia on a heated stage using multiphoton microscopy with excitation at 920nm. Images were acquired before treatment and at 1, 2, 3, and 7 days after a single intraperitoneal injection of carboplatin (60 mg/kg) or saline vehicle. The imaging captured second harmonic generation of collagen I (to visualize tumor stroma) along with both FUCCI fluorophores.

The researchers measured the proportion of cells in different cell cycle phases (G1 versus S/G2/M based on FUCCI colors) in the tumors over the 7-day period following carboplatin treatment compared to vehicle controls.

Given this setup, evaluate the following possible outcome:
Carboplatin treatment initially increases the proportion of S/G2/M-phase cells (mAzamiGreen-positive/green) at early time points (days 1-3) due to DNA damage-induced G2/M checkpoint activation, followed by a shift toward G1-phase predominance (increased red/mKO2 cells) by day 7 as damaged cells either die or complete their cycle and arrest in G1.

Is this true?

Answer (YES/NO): YES